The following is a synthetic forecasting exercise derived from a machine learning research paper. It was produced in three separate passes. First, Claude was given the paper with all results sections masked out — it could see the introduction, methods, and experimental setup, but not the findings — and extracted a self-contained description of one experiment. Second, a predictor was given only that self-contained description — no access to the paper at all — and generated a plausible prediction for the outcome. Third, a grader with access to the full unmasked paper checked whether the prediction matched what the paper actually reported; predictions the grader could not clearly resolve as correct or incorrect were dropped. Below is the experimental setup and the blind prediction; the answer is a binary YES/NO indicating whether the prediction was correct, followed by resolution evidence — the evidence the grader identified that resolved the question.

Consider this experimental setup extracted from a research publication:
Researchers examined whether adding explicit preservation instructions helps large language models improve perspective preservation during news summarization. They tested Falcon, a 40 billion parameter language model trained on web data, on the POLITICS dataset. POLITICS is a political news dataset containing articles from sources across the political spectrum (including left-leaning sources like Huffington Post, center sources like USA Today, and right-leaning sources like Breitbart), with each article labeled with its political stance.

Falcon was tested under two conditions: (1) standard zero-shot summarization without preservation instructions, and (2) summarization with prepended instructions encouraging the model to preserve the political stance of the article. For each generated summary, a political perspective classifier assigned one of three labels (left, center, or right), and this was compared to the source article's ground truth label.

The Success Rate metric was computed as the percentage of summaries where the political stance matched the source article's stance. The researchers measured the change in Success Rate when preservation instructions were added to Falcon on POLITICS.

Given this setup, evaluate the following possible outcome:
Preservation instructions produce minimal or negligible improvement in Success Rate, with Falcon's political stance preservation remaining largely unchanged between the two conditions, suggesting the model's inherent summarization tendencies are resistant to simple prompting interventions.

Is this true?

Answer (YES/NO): NO